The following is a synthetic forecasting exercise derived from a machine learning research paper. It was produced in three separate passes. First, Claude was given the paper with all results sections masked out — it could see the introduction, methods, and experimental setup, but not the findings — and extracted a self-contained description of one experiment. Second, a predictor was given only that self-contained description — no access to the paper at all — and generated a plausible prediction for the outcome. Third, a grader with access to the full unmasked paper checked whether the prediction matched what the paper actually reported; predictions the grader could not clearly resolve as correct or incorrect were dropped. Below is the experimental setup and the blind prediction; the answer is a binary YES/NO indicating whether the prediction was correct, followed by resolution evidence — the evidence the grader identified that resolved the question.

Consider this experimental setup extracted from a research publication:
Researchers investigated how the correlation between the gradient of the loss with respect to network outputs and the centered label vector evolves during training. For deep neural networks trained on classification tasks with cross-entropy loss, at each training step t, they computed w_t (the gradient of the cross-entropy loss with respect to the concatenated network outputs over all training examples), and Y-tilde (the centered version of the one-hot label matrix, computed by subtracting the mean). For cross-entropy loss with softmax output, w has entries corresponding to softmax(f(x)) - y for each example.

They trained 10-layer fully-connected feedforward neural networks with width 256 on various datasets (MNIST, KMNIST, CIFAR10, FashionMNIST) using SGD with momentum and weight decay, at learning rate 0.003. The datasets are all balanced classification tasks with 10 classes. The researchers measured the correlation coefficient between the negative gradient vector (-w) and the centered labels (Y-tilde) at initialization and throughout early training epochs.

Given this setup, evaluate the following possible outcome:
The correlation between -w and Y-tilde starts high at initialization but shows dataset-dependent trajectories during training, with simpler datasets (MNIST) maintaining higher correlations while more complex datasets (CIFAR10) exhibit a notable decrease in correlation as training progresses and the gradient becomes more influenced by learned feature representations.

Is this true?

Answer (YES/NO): NO